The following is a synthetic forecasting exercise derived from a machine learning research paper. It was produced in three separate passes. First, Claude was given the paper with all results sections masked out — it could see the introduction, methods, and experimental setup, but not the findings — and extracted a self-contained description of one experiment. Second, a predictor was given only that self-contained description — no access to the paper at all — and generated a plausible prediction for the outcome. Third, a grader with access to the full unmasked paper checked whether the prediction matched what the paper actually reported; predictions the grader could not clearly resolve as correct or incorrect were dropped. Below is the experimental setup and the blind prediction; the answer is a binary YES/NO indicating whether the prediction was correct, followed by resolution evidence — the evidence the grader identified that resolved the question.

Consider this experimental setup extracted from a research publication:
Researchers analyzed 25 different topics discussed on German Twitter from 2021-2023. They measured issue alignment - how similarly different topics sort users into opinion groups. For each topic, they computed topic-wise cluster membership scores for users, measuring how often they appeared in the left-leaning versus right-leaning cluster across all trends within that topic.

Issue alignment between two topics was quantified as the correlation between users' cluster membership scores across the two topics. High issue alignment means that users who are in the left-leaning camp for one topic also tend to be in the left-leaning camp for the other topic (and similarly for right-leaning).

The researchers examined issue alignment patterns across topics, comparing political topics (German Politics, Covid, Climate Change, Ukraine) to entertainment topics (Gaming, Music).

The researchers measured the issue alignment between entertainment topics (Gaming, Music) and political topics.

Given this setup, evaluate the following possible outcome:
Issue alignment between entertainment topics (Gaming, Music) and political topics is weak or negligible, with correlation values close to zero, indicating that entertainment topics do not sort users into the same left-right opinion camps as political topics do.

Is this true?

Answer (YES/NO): YES